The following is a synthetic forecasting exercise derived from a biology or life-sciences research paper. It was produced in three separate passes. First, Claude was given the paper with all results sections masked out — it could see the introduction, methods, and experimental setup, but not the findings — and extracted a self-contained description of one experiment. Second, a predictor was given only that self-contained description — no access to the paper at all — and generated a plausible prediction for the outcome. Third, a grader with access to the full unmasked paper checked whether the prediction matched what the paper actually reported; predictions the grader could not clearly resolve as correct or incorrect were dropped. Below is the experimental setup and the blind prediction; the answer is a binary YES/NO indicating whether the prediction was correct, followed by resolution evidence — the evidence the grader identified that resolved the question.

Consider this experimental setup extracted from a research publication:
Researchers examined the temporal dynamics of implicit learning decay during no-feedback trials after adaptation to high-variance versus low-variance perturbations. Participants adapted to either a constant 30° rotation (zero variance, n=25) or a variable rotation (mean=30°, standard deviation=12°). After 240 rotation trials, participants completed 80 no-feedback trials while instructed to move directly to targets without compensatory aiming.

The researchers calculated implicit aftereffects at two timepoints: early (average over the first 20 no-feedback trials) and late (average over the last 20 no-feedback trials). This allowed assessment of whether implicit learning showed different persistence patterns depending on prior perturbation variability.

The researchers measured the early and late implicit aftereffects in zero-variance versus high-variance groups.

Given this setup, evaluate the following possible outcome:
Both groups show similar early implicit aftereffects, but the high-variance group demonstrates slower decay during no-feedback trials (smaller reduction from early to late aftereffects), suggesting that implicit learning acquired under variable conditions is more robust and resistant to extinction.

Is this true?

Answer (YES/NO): NO